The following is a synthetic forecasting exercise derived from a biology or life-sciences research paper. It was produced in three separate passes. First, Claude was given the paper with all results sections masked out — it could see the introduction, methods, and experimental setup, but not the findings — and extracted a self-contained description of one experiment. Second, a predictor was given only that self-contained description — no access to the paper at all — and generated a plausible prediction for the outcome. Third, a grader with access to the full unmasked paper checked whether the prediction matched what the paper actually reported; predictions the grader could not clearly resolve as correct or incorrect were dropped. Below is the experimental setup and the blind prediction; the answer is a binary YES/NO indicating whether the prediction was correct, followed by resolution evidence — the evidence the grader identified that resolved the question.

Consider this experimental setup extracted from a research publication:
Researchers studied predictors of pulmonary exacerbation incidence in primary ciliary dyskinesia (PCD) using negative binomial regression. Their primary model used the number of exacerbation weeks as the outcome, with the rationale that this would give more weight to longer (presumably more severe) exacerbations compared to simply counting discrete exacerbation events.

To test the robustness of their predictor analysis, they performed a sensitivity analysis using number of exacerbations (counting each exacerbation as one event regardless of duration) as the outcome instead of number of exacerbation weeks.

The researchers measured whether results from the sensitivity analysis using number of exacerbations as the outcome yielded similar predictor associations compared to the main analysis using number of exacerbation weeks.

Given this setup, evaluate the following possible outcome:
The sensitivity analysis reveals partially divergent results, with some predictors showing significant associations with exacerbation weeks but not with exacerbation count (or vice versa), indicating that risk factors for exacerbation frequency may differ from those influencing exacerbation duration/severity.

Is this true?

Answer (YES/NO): NO